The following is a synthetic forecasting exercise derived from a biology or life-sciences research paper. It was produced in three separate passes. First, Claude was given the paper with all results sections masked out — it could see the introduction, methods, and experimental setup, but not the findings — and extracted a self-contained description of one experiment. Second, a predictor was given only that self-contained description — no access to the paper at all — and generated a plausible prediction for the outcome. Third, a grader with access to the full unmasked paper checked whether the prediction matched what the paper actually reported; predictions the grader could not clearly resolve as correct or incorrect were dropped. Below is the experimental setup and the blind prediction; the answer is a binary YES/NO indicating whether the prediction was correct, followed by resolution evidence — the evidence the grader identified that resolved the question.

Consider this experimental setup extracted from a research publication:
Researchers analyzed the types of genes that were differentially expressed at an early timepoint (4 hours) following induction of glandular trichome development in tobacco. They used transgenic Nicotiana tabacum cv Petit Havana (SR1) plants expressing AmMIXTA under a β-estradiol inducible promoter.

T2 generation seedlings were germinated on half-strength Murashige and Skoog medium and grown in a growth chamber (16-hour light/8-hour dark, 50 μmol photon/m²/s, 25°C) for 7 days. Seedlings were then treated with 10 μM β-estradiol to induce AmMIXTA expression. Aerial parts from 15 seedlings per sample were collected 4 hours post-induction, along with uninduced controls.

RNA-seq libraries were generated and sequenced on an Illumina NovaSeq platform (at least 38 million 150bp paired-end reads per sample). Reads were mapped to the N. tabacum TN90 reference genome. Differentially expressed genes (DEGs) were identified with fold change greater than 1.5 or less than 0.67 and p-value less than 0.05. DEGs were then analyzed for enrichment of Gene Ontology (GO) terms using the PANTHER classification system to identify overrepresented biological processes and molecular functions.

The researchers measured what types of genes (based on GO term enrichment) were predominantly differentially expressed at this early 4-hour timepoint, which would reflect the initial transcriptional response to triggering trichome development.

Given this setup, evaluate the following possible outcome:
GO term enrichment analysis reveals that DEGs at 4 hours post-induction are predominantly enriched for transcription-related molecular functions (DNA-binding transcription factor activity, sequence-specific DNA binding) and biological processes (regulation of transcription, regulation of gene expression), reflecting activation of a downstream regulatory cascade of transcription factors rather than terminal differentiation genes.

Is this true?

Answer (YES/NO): NO